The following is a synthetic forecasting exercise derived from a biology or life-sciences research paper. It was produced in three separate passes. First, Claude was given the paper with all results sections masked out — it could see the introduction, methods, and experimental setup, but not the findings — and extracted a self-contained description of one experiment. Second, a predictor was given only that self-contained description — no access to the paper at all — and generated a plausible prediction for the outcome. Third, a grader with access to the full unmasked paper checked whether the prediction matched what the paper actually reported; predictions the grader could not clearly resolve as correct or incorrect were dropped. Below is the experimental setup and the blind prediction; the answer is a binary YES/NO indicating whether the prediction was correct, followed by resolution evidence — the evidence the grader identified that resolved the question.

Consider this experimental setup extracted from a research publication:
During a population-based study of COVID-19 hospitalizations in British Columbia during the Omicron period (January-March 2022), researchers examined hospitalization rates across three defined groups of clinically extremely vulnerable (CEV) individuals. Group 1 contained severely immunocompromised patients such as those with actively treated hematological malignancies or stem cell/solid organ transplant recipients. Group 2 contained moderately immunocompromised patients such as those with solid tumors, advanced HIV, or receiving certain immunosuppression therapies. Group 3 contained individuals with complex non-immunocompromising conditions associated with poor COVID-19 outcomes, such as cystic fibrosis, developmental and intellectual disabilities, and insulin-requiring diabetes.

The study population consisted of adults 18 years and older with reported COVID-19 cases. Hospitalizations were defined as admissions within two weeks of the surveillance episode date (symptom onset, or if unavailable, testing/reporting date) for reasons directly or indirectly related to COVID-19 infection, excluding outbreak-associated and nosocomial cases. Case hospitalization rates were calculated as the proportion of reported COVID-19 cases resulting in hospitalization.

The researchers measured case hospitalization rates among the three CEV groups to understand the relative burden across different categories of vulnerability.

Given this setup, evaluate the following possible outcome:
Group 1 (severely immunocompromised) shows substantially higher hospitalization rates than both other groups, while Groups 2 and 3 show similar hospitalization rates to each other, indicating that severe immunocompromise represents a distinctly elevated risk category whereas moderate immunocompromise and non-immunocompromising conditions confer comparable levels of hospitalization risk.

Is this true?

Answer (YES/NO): YES